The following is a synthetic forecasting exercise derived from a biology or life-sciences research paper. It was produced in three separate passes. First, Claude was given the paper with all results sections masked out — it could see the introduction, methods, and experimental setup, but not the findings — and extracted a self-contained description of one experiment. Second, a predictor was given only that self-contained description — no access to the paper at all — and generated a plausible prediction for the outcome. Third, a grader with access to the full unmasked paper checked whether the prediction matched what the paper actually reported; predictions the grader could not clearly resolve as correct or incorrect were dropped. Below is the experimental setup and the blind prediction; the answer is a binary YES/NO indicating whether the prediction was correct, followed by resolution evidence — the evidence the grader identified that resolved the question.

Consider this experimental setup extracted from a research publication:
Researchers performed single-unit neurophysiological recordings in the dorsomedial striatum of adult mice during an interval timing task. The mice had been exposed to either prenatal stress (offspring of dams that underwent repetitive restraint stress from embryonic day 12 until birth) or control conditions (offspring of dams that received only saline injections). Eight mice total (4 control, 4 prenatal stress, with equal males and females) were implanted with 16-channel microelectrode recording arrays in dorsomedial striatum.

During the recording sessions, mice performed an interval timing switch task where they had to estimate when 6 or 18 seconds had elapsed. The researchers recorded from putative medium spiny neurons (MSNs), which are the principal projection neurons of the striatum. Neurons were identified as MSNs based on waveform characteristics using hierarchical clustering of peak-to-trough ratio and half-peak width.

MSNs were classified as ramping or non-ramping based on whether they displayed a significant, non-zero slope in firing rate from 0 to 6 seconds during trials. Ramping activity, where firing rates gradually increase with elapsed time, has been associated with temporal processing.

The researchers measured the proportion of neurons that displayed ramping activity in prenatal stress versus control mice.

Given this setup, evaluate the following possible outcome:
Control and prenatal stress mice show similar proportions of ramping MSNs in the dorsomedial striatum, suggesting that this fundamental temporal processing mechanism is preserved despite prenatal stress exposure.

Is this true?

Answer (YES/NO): NO